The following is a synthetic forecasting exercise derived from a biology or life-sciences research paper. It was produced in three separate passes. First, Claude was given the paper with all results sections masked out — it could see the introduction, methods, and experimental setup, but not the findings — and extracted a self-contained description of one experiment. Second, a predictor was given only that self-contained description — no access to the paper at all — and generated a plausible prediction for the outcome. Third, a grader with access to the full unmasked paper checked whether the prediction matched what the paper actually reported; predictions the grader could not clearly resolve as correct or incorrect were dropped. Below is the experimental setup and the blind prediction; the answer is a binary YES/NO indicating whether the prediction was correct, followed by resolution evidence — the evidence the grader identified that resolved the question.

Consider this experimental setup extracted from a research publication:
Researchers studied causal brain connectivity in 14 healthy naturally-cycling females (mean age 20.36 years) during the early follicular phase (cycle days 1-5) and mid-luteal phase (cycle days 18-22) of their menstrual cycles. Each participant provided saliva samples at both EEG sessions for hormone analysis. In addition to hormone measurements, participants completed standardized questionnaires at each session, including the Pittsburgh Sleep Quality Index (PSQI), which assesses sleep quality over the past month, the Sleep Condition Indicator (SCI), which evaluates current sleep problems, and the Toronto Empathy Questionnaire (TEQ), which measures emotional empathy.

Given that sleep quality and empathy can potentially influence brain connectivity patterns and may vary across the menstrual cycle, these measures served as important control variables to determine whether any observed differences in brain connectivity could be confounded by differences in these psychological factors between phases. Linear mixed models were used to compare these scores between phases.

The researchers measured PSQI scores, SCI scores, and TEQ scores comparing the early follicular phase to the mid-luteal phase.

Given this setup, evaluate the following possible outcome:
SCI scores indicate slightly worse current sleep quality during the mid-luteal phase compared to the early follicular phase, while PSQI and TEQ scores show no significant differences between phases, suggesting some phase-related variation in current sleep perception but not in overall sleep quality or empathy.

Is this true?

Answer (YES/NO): NO